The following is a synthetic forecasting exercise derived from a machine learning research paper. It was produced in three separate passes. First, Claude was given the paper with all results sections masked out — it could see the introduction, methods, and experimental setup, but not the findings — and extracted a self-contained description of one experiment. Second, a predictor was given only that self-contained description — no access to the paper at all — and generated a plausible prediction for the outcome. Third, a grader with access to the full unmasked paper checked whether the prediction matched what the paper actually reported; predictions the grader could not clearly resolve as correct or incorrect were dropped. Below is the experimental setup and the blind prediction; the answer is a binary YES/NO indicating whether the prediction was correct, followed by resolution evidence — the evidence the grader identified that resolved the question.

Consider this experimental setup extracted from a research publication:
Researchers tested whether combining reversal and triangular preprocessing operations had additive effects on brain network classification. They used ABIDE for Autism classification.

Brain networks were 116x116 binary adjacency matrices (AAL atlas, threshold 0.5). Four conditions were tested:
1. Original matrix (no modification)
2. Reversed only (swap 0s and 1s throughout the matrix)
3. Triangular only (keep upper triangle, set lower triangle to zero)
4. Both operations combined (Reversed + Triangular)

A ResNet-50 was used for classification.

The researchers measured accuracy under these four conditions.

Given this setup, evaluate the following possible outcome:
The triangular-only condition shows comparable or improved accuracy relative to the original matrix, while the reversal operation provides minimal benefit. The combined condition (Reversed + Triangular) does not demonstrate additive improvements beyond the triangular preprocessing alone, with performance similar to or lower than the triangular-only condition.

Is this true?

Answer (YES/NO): NO